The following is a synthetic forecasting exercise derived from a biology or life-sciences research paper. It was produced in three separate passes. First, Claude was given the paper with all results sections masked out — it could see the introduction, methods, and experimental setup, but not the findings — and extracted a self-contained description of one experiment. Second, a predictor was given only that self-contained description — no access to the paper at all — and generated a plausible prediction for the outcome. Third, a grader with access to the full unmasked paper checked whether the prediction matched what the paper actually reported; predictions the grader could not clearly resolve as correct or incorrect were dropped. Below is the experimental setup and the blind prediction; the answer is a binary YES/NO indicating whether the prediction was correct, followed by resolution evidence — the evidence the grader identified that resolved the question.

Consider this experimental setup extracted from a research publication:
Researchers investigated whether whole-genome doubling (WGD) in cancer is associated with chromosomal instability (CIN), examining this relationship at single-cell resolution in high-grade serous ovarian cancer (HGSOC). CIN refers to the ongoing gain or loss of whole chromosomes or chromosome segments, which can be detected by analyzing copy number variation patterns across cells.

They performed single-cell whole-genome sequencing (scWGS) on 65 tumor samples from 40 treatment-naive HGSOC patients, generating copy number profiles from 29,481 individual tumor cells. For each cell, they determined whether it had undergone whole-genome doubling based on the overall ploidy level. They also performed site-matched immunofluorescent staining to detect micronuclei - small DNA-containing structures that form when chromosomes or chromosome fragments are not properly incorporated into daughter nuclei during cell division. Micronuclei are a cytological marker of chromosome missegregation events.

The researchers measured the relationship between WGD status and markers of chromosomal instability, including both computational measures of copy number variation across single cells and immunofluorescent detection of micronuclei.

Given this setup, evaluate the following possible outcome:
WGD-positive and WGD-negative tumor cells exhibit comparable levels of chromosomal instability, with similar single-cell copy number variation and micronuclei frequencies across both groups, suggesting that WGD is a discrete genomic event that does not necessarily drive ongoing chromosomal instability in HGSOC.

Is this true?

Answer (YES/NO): NO